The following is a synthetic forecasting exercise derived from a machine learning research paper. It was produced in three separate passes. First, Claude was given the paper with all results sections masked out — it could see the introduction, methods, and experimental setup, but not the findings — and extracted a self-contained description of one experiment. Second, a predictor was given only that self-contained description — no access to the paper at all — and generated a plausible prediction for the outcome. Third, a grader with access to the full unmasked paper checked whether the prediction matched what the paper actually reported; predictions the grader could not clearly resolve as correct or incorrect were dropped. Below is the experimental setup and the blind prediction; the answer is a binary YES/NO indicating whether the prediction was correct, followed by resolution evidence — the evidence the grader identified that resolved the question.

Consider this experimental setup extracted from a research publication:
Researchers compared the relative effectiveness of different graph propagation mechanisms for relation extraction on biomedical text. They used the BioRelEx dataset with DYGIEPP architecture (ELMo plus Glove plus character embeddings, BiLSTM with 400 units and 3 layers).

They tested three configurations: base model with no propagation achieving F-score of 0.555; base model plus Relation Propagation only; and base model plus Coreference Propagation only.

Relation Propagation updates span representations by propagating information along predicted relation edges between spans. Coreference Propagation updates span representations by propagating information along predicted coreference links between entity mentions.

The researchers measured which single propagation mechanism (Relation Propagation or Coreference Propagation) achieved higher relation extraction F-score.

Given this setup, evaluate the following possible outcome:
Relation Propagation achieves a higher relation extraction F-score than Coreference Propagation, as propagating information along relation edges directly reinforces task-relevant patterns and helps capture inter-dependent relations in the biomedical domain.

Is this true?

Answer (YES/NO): YES